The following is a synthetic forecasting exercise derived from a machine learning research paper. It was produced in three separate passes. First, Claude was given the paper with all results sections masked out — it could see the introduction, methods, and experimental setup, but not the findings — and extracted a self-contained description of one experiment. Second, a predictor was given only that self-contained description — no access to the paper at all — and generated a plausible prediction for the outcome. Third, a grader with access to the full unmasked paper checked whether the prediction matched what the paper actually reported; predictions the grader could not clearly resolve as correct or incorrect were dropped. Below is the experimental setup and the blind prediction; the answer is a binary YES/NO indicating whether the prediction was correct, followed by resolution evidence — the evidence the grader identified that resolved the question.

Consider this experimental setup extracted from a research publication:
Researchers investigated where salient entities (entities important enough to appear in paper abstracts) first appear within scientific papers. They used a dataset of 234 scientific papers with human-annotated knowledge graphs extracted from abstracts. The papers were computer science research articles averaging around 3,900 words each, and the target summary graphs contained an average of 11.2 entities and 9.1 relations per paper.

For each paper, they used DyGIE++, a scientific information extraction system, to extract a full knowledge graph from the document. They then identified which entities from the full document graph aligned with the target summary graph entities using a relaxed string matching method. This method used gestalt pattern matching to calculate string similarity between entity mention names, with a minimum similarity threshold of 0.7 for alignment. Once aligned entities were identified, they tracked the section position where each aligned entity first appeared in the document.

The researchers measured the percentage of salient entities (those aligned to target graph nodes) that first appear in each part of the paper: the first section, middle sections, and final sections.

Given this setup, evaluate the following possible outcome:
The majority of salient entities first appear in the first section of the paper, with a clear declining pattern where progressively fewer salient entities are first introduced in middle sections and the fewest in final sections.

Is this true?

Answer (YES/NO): YES